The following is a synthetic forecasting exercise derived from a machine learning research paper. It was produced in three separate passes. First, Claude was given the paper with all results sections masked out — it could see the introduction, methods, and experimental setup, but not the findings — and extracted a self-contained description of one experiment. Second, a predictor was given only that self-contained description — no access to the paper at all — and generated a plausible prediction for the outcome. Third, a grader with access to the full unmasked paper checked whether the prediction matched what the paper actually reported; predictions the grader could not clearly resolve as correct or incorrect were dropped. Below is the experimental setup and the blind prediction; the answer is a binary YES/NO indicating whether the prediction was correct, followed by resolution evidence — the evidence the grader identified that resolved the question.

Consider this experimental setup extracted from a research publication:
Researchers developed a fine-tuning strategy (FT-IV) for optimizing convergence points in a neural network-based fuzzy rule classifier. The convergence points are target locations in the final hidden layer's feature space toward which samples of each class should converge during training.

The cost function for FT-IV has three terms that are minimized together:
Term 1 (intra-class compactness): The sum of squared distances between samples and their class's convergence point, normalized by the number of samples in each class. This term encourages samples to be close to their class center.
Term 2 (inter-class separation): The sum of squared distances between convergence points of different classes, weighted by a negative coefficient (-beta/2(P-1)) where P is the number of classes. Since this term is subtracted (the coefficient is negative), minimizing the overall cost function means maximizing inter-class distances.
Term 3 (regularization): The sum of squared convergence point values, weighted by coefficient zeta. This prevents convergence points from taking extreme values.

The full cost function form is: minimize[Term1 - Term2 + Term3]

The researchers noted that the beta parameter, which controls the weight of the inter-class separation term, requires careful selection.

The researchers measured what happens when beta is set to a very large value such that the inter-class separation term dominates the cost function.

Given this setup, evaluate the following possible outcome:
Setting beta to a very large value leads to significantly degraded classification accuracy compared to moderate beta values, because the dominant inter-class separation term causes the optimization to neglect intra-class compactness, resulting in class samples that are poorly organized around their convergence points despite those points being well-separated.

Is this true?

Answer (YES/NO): NO